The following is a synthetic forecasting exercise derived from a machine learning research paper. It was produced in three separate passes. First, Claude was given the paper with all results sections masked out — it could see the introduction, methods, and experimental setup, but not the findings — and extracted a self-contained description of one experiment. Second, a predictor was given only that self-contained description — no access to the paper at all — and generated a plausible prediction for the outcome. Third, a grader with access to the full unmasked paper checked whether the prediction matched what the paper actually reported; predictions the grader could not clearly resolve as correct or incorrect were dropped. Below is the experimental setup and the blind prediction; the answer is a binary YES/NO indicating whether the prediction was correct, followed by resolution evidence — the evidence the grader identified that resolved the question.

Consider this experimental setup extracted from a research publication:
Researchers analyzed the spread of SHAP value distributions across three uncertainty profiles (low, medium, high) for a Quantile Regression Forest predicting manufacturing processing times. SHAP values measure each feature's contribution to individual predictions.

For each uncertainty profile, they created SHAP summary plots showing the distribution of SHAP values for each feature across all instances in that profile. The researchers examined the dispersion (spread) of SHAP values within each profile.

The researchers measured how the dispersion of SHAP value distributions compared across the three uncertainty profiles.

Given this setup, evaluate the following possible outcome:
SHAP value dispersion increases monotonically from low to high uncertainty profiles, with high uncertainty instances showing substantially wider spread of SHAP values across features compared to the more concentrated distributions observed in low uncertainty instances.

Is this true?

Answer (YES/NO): YES